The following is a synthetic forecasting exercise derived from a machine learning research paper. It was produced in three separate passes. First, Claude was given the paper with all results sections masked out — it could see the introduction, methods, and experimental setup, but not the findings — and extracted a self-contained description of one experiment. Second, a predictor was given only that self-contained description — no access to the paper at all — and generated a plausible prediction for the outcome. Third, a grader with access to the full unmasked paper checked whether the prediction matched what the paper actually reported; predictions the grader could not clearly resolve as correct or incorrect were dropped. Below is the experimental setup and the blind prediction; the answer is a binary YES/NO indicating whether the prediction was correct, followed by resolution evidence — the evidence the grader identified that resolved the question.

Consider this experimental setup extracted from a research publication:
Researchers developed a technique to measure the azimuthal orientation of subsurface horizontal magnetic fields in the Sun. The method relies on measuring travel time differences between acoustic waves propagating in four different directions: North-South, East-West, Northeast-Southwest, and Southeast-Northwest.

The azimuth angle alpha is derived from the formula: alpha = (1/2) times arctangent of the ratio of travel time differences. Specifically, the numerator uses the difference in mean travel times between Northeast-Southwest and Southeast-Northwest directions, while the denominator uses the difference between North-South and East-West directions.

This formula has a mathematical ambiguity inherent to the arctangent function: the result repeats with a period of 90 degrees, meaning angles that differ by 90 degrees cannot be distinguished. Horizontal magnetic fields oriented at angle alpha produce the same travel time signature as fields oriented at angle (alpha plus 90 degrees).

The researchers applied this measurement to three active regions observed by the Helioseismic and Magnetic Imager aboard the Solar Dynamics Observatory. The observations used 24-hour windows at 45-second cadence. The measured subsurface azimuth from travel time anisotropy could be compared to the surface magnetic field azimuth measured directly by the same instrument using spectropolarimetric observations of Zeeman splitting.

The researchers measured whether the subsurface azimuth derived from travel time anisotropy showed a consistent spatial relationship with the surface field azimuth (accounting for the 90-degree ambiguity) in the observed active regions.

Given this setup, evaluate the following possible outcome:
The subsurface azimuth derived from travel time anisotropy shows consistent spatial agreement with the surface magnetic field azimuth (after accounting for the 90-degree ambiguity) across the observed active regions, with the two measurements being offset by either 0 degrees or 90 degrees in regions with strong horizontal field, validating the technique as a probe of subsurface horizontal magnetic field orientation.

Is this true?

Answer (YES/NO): NO